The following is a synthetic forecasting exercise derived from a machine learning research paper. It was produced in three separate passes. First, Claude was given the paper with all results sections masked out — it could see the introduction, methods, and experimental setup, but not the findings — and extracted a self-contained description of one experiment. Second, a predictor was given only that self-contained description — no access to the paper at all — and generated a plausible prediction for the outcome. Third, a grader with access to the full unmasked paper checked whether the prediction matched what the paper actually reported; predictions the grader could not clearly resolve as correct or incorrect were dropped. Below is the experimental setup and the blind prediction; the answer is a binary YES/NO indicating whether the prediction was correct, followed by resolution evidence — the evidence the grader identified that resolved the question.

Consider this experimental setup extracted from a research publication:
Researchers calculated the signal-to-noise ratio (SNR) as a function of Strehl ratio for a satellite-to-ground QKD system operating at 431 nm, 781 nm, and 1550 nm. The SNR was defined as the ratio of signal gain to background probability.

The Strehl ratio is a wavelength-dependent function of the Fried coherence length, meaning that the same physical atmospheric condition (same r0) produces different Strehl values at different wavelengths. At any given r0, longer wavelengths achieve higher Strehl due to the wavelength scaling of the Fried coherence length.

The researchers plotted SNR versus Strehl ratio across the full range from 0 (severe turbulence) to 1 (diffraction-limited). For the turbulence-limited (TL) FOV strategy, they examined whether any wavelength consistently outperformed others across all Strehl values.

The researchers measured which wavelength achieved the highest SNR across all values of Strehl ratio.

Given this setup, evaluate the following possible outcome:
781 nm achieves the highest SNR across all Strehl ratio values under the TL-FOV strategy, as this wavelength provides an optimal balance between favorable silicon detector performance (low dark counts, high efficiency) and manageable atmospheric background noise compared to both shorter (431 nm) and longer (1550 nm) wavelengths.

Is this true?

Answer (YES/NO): NO